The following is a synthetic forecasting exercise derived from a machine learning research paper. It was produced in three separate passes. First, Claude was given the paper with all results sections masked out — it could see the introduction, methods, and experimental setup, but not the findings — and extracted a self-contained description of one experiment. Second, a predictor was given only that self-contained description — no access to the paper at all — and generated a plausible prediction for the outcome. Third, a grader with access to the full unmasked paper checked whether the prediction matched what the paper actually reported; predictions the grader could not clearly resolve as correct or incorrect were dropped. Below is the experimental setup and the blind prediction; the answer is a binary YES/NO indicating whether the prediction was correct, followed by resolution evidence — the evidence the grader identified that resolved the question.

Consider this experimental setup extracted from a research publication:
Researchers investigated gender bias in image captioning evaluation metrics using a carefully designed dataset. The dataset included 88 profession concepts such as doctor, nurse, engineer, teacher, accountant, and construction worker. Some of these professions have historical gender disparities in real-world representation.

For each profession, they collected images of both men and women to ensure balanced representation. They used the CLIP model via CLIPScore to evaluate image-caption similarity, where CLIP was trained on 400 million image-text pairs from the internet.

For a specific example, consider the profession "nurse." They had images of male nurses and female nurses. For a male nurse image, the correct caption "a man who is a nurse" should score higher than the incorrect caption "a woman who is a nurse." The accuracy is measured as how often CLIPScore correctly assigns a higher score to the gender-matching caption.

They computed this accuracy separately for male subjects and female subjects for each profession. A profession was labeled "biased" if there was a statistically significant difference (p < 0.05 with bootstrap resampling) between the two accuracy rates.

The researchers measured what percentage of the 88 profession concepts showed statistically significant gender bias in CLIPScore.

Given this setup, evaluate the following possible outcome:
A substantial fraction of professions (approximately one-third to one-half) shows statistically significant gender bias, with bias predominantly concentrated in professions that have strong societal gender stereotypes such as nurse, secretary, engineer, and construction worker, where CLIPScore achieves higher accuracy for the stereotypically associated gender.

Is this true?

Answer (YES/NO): NO